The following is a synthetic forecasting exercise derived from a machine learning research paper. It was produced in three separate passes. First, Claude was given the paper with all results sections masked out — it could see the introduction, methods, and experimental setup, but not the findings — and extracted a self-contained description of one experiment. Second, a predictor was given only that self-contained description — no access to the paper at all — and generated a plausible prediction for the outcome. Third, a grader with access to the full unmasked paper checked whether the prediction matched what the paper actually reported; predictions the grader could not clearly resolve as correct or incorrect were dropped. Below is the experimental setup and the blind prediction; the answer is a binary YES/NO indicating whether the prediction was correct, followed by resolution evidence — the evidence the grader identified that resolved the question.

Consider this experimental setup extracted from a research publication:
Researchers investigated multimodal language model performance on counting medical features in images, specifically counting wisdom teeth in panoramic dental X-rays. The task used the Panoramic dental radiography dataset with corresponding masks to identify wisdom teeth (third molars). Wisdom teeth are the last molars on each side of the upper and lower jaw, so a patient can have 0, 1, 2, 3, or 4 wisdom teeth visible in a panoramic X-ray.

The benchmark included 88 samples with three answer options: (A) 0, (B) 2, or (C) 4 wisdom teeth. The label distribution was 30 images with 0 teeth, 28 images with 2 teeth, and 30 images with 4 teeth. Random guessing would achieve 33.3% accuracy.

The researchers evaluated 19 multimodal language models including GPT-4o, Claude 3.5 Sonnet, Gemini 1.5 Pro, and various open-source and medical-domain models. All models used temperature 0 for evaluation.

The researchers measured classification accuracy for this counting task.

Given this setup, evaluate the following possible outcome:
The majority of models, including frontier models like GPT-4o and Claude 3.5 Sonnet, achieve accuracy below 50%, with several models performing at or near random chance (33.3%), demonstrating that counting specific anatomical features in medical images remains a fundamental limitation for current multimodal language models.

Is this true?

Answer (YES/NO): YES